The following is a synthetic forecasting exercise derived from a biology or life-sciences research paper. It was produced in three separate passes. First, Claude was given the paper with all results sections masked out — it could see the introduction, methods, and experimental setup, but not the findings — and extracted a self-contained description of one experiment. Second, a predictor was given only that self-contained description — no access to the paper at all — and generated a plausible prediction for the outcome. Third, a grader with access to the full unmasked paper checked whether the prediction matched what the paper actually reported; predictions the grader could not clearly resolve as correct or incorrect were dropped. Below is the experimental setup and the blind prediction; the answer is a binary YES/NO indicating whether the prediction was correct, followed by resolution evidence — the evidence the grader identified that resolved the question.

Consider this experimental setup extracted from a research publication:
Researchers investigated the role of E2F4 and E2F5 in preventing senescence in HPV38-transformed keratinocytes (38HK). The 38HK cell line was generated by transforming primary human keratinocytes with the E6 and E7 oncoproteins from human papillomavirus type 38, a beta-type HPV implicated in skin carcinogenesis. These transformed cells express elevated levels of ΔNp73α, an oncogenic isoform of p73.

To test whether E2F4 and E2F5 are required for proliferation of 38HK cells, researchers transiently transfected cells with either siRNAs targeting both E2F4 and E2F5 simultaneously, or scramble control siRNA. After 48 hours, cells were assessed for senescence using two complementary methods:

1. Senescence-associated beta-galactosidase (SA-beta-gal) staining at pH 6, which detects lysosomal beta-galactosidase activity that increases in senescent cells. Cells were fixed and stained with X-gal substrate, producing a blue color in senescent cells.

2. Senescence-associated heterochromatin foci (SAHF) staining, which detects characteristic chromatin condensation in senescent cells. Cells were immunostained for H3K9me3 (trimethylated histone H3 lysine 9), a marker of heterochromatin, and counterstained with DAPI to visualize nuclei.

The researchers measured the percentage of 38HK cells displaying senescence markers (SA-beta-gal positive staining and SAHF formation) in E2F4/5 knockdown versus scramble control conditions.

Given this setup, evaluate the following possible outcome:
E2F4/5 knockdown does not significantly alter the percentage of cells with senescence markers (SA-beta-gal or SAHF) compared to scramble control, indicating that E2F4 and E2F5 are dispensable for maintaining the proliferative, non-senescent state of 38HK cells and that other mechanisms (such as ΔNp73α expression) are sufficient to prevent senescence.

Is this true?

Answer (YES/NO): NO